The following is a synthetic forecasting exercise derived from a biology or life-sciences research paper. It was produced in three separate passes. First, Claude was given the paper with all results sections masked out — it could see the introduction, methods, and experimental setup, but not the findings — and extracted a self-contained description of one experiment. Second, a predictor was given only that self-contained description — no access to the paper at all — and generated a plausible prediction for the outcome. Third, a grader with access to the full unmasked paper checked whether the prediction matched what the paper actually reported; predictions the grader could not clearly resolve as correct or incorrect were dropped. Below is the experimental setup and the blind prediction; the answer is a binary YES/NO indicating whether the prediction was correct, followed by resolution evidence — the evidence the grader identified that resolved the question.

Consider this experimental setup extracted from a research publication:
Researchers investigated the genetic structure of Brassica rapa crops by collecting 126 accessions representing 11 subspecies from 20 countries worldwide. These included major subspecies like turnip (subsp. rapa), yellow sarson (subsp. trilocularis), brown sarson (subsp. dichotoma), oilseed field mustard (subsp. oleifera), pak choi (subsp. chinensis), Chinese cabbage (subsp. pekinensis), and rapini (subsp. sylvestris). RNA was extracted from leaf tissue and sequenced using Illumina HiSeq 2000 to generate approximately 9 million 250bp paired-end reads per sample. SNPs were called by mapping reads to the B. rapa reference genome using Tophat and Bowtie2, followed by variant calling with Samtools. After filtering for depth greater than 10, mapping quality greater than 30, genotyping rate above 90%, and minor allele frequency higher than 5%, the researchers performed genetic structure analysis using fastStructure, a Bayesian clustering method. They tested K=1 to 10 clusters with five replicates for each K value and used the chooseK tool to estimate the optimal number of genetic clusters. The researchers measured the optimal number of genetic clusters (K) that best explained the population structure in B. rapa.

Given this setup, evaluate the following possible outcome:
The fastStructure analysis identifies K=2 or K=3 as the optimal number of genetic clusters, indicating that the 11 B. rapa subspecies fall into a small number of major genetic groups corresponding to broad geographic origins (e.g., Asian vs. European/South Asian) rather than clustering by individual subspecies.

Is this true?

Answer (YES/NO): NO